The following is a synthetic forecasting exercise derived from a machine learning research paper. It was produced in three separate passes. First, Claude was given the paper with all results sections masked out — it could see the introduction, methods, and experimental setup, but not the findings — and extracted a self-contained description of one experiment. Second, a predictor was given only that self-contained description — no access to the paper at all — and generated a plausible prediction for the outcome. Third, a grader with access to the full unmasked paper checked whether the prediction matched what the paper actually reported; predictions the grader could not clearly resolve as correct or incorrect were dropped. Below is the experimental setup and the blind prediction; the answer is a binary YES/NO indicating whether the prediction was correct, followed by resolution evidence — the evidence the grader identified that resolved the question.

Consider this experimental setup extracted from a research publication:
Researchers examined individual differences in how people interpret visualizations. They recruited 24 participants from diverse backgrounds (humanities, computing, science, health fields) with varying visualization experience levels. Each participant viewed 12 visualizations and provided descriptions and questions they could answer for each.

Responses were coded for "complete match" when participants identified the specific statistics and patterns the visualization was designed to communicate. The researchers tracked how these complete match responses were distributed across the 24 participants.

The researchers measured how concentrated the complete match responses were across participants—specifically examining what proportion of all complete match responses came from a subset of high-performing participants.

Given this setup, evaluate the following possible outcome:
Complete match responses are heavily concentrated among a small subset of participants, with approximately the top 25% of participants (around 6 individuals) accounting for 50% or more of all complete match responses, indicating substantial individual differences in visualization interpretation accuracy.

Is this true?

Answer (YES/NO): YES